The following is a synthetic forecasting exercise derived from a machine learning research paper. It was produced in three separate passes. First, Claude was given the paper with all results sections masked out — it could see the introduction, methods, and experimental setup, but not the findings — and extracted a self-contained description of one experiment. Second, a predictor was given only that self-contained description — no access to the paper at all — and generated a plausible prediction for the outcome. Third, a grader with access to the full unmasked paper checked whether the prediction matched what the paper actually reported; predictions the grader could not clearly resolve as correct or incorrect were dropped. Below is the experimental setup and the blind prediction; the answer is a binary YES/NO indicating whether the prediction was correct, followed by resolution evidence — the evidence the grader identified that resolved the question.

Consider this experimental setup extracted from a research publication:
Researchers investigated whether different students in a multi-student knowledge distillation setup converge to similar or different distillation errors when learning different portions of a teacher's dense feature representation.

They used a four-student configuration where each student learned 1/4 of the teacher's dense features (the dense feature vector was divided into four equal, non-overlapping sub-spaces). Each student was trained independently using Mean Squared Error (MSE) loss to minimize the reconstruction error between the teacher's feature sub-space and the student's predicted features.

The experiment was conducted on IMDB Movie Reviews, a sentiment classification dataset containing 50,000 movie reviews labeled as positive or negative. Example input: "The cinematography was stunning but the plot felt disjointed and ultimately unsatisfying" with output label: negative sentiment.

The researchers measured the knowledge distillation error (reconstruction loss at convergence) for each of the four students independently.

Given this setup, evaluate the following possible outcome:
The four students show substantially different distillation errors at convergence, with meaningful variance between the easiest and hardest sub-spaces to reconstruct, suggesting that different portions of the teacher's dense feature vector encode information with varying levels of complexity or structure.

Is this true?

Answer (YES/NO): YES